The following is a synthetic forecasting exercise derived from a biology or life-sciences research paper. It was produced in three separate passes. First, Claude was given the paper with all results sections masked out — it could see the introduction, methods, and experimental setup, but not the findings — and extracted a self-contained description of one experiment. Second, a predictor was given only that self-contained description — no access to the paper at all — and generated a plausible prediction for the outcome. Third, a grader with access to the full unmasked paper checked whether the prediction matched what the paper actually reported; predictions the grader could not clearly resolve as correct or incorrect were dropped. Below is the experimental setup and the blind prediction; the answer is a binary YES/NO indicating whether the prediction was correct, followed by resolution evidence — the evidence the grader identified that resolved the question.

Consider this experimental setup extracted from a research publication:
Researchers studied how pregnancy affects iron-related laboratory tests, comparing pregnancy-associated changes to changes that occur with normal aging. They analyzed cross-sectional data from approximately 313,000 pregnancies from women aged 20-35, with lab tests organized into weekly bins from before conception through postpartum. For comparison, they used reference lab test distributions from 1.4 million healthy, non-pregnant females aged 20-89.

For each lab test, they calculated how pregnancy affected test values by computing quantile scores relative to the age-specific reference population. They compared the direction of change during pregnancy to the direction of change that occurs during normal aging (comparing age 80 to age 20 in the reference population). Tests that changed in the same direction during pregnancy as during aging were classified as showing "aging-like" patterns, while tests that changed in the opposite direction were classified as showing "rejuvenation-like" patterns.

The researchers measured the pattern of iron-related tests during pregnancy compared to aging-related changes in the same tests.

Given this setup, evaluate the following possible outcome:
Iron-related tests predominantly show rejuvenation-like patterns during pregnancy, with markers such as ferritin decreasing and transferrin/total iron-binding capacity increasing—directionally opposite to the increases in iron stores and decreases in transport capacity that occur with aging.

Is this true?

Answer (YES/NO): YES